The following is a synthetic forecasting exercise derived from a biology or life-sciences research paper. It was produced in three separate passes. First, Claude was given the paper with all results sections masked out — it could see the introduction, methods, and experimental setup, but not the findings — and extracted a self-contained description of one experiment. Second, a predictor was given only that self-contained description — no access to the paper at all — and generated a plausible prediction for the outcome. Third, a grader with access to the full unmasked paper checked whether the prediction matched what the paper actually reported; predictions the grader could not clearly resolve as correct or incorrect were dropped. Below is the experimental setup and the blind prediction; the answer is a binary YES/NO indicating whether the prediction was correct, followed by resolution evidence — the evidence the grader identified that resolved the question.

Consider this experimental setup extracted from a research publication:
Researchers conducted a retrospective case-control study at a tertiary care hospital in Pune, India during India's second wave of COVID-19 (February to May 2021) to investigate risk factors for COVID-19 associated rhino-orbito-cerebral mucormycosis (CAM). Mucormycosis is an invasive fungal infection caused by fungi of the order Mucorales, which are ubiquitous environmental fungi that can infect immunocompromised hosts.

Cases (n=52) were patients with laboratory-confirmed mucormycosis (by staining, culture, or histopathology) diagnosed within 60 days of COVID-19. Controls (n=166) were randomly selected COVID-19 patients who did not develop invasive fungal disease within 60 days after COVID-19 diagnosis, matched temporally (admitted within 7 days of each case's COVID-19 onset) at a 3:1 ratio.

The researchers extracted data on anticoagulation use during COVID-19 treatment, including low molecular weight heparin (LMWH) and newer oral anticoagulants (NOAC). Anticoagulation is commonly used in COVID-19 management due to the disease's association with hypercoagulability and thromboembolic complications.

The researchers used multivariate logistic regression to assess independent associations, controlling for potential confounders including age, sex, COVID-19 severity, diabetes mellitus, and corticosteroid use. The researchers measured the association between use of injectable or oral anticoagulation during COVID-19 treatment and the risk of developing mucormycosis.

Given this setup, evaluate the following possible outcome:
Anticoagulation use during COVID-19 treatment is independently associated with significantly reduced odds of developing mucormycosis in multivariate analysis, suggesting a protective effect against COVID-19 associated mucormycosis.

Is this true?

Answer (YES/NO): YES